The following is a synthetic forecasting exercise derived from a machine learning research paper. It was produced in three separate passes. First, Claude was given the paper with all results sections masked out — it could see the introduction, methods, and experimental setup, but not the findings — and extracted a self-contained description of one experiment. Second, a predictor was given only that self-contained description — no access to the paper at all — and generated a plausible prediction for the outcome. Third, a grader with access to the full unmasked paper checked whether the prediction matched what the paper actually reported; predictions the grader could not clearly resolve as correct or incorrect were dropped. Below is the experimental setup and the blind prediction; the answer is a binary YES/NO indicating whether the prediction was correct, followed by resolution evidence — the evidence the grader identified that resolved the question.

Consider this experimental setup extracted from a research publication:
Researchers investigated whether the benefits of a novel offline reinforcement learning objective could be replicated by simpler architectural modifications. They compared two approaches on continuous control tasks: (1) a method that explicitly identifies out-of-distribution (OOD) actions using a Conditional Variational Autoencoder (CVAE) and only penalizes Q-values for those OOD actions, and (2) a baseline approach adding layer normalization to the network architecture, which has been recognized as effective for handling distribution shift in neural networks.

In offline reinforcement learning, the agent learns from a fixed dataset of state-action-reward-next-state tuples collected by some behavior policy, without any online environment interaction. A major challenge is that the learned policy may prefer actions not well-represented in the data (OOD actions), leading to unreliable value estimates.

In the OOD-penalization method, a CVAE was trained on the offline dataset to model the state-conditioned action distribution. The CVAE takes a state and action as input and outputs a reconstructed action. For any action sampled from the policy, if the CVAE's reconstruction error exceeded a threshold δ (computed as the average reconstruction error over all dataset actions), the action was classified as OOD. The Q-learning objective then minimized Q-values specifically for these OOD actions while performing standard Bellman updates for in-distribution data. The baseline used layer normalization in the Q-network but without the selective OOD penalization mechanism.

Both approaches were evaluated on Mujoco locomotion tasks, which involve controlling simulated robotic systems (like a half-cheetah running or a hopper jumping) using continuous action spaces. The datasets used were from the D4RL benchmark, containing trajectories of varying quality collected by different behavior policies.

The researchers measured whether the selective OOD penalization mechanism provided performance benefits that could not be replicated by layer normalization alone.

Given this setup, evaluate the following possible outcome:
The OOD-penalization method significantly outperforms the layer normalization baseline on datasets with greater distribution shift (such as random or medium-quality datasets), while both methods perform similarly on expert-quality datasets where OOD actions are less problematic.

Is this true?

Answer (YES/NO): NO